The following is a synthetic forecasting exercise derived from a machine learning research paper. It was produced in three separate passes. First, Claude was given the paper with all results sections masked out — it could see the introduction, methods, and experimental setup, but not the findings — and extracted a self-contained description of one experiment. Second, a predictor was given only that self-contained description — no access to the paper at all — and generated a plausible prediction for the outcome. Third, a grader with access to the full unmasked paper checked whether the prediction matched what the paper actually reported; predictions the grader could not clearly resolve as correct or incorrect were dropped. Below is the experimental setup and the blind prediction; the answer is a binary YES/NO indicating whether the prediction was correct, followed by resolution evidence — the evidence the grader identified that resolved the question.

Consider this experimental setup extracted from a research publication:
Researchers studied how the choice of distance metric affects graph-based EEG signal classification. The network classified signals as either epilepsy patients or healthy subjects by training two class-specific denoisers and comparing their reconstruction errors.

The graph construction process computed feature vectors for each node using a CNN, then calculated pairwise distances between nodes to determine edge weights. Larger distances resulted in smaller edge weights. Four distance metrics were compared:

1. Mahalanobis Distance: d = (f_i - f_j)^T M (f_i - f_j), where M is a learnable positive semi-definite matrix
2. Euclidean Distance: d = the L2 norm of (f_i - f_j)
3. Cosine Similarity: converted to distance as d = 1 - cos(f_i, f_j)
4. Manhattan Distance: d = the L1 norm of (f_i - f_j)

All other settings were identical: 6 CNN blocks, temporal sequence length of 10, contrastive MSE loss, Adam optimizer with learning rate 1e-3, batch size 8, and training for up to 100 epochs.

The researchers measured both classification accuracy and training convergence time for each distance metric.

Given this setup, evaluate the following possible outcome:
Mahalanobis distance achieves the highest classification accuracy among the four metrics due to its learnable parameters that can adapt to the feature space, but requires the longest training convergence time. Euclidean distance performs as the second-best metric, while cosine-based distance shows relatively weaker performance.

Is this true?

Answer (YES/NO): YES